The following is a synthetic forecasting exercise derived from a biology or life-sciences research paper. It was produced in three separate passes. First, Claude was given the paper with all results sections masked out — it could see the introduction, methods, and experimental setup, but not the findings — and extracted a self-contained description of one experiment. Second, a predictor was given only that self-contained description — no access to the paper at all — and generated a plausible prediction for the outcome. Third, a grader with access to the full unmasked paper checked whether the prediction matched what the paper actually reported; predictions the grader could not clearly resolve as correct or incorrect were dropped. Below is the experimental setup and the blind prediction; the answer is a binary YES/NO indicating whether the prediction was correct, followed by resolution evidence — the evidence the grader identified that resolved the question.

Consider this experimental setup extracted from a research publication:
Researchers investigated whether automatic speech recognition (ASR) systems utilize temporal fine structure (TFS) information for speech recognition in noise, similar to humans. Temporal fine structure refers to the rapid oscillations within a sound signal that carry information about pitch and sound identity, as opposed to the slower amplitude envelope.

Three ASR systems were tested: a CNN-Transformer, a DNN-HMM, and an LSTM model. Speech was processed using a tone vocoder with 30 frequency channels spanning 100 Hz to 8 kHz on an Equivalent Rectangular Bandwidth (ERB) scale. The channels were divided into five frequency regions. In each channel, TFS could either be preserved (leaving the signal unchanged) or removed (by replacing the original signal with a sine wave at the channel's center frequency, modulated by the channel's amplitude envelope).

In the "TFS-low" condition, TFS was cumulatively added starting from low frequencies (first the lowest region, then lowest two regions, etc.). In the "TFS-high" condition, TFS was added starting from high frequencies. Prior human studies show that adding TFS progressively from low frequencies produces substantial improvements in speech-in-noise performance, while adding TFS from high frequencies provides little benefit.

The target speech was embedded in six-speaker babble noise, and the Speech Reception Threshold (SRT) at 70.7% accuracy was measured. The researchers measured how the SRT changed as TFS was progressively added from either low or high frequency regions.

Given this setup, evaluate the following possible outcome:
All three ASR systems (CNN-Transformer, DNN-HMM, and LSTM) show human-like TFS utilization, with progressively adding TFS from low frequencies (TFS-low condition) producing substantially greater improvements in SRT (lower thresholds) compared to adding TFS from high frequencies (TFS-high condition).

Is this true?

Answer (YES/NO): NO